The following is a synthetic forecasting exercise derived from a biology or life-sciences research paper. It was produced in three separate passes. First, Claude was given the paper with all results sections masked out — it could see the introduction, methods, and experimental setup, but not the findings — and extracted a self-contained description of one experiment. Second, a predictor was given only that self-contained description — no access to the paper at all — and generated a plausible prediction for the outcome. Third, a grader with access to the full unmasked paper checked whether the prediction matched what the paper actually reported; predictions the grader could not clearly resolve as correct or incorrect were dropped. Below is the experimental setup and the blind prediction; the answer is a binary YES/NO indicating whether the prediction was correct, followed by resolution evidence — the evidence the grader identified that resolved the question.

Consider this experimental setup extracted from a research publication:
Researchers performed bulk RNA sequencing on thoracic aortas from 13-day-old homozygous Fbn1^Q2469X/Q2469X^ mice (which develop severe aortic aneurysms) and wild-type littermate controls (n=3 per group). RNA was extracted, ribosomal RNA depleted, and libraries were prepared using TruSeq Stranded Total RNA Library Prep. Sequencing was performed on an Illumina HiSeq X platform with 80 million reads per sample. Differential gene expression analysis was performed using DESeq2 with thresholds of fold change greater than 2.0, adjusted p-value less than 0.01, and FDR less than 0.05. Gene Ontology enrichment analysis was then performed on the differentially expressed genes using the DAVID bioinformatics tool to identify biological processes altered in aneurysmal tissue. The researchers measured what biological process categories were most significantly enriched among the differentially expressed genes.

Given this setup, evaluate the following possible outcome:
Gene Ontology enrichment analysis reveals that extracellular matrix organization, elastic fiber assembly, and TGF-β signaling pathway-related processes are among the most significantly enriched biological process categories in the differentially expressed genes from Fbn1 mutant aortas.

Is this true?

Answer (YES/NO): NO